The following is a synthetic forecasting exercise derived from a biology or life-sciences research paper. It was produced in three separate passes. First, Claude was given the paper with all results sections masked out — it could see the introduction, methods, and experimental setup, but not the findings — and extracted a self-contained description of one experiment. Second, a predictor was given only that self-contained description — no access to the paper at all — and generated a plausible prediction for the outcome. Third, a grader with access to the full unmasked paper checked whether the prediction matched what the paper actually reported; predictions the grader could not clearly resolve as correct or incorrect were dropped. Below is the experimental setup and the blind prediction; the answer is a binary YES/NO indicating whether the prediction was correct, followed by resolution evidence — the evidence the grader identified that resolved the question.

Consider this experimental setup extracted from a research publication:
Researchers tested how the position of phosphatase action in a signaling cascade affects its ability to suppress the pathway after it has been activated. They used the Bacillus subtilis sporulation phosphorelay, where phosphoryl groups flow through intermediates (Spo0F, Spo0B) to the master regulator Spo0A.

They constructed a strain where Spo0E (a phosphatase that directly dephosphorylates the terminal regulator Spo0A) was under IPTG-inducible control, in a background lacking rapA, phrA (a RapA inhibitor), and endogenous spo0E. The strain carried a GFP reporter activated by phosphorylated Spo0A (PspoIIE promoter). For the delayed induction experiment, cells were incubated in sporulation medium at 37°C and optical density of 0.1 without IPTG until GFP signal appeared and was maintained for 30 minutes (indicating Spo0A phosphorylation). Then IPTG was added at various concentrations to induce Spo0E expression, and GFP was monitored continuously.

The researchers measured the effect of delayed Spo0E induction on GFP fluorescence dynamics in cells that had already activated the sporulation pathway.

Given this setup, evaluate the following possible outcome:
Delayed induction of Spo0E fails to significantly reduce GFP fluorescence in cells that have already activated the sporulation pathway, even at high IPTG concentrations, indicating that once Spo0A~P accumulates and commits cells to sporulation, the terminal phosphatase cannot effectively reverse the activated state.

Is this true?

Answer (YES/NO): NO